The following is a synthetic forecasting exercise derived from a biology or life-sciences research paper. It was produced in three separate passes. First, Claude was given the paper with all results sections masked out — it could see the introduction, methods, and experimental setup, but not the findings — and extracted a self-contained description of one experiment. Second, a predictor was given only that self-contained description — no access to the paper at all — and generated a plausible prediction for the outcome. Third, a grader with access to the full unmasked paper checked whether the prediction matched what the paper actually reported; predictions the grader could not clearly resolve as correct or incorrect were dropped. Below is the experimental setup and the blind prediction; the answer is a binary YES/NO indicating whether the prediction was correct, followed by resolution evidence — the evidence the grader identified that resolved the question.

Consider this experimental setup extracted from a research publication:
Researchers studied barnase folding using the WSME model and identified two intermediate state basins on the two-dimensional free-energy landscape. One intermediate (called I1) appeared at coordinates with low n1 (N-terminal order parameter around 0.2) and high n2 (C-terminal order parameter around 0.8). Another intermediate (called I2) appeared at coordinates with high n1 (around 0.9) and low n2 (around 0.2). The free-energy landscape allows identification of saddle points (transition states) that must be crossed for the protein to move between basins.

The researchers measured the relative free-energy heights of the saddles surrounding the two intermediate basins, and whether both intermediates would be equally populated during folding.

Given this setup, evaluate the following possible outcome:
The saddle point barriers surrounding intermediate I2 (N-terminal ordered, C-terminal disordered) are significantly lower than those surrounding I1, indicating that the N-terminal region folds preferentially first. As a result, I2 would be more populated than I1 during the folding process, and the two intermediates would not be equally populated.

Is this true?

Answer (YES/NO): NO